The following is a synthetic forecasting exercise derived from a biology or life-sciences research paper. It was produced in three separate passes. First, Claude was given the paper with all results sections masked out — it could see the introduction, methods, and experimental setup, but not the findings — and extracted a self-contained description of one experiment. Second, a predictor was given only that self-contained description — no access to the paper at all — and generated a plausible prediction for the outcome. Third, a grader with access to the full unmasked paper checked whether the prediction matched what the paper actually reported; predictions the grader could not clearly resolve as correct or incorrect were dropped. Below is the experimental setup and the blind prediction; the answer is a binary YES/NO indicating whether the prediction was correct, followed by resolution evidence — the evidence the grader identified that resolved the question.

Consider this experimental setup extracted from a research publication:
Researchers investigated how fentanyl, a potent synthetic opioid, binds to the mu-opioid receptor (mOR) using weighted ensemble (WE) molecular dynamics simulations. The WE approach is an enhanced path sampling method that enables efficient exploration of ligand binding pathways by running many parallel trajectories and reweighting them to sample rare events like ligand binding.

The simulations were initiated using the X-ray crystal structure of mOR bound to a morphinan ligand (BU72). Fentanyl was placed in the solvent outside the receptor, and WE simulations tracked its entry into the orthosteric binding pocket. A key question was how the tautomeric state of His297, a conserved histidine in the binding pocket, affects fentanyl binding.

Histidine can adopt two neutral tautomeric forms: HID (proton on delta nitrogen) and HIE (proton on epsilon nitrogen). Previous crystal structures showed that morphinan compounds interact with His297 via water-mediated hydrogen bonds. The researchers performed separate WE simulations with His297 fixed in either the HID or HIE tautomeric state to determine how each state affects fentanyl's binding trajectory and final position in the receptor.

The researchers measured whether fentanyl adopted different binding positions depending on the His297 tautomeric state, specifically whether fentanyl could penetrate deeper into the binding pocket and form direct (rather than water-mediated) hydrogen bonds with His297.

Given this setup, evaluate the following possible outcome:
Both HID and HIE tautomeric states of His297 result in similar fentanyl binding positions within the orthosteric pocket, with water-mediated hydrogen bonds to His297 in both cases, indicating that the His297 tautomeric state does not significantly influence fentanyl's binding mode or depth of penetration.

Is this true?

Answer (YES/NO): NO